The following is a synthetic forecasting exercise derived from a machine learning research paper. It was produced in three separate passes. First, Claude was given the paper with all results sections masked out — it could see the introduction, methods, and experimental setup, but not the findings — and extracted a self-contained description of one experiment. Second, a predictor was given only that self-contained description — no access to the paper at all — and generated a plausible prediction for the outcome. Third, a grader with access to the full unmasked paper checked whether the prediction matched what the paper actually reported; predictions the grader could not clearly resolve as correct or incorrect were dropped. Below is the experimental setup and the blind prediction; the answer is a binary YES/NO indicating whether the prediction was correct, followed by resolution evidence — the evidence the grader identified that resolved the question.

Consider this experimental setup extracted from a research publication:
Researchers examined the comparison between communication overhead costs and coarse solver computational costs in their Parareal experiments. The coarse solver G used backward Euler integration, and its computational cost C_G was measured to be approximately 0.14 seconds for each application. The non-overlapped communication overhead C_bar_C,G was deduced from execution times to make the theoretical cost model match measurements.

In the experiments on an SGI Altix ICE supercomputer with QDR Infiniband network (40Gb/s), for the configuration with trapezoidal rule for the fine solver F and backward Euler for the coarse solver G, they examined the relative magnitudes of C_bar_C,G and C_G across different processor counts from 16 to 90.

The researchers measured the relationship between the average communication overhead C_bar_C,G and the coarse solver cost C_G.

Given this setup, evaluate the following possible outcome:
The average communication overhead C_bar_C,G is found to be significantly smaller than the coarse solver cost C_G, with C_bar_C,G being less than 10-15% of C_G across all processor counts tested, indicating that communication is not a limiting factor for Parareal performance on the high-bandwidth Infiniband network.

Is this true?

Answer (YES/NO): NO